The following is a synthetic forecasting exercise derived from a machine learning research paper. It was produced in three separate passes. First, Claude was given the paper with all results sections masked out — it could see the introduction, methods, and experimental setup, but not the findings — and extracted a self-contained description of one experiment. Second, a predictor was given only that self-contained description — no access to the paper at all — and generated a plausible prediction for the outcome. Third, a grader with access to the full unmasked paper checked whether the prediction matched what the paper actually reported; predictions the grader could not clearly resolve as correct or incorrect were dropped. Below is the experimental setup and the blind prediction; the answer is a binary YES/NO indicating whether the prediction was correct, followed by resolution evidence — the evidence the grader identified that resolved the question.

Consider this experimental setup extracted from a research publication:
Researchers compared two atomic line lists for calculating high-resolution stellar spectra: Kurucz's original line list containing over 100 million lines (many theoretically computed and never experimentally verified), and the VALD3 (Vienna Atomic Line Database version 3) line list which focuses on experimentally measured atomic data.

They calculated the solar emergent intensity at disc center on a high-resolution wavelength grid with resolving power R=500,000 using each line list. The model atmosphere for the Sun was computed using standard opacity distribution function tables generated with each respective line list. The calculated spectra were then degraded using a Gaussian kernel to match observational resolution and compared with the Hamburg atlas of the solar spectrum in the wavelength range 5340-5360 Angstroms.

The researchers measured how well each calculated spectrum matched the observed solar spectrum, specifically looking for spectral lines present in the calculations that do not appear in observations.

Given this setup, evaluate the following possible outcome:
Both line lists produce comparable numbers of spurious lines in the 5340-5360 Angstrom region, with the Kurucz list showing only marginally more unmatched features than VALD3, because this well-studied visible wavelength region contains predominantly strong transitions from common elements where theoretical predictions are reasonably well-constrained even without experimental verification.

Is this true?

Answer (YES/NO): NO